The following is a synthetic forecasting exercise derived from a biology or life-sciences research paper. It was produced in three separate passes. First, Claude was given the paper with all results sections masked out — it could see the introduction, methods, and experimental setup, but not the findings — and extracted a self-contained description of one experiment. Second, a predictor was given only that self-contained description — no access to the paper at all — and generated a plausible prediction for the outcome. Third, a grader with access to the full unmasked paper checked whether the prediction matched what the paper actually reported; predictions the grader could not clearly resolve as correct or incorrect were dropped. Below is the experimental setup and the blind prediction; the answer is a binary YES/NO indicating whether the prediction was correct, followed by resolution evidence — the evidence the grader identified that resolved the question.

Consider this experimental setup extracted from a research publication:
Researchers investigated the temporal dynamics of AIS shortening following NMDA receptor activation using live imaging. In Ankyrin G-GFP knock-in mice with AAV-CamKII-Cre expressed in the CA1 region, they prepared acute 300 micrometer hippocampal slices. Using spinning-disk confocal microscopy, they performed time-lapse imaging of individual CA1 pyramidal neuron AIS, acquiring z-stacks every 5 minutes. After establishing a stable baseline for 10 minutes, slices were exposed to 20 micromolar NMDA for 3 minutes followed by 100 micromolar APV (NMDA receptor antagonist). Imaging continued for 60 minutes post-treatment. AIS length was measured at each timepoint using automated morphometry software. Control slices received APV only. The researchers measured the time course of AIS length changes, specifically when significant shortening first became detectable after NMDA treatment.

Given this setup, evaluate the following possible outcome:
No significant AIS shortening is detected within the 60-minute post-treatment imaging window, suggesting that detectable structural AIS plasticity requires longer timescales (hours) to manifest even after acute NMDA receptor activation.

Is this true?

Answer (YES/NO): NO